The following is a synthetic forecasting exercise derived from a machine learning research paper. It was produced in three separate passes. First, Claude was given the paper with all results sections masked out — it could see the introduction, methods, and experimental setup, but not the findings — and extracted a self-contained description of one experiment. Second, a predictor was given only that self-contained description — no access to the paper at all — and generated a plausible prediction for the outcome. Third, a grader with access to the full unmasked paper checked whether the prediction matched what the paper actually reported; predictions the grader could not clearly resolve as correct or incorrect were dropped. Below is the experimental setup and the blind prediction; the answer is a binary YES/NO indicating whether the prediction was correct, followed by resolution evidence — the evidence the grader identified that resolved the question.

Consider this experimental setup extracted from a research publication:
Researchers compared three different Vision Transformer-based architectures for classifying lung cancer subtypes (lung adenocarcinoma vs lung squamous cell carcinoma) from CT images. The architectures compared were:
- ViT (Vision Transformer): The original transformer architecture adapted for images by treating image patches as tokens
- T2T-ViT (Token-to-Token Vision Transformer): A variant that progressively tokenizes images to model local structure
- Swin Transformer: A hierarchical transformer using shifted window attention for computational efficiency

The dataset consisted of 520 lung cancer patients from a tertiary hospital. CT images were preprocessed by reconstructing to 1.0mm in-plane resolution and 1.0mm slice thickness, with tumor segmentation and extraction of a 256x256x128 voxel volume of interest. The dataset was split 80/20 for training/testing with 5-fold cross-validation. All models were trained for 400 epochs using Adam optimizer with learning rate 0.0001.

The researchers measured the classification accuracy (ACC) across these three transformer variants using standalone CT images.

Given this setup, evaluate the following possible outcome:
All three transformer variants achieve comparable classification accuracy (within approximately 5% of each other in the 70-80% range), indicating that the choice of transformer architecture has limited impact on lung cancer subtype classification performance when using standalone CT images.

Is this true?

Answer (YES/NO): NO